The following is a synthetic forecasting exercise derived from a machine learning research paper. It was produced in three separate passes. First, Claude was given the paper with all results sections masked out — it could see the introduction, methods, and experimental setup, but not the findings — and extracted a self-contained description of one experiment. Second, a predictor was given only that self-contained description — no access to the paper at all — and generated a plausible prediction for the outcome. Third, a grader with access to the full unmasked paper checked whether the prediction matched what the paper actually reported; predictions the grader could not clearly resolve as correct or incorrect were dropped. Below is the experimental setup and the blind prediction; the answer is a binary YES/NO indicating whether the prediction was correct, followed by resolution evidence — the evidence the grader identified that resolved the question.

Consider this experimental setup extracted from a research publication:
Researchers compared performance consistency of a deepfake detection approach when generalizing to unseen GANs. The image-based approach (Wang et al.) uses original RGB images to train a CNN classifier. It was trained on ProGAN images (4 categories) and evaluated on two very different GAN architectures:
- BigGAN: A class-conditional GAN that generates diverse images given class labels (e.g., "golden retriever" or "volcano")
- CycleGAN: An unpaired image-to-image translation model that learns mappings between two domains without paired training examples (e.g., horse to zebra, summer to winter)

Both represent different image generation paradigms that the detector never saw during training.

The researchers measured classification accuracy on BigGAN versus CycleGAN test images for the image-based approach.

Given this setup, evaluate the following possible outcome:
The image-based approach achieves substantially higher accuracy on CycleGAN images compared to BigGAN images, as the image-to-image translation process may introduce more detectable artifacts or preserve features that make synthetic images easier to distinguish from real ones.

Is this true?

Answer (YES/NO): YES